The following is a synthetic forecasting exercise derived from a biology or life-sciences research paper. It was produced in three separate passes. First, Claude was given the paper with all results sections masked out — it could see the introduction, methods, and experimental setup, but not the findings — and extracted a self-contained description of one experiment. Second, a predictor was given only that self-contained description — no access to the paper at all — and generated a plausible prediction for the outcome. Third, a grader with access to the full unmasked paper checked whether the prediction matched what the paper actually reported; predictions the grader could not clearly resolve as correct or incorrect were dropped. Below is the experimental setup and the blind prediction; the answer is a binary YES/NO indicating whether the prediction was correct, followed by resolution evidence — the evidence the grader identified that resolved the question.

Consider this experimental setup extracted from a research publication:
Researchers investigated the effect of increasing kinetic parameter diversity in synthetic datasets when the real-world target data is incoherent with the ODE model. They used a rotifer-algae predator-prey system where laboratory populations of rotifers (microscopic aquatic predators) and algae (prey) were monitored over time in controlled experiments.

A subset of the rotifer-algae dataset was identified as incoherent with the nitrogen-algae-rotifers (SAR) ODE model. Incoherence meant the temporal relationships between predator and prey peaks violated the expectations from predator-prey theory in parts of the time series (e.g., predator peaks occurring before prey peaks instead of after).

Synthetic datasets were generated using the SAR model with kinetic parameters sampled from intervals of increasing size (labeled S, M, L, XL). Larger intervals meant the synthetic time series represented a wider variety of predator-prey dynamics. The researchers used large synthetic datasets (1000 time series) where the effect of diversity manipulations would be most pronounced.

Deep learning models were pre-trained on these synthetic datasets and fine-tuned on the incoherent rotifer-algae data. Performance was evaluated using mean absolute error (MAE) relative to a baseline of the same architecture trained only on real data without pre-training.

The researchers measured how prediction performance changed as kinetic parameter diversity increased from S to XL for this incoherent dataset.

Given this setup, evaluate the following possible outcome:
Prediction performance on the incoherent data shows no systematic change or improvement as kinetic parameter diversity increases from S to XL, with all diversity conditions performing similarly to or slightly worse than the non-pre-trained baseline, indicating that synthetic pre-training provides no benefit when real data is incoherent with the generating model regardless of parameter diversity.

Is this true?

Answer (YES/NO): NO